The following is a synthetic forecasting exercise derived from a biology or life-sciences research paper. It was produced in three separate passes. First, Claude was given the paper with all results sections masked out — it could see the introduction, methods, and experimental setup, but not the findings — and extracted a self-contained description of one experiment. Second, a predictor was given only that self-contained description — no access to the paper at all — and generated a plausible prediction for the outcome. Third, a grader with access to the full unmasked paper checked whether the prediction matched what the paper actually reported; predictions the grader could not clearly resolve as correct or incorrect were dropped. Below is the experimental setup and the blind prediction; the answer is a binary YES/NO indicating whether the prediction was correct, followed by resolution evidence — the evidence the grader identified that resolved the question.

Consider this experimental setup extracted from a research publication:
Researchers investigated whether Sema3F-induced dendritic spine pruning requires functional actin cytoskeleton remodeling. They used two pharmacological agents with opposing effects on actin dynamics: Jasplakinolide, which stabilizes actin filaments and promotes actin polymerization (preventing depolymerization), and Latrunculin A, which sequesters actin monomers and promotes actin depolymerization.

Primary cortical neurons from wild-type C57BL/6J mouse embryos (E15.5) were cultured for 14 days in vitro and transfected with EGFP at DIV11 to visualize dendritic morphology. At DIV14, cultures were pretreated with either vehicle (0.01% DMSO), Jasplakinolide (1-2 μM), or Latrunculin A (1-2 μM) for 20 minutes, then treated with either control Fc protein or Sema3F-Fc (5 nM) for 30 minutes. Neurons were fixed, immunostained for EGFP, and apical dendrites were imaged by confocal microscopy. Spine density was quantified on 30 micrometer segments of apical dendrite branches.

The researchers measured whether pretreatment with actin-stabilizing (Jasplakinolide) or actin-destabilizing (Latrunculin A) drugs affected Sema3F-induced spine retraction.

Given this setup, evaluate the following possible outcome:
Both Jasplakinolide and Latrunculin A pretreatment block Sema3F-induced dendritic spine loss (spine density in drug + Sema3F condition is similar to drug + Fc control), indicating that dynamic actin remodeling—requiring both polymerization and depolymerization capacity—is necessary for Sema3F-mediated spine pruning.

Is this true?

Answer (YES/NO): YES